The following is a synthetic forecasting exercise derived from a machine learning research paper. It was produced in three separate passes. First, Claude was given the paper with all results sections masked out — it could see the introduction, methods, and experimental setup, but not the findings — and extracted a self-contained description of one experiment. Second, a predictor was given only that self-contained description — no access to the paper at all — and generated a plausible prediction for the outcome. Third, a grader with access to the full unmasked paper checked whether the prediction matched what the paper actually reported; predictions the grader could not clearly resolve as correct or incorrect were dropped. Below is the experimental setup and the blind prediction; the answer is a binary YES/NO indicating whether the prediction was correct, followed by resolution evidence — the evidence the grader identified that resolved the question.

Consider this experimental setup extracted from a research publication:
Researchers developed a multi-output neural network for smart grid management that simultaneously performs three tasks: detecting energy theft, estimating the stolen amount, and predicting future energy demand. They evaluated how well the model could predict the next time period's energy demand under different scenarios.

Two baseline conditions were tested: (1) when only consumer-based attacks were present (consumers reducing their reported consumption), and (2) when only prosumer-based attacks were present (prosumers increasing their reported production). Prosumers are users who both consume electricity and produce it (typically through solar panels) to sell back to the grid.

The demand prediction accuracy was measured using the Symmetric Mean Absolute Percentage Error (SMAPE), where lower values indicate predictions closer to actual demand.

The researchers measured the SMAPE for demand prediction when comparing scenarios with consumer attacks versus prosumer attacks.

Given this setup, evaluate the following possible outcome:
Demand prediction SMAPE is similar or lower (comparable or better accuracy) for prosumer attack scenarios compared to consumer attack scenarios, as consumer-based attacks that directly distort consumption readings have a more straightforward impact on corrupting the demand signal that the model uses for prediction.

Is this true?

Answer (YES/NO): YES